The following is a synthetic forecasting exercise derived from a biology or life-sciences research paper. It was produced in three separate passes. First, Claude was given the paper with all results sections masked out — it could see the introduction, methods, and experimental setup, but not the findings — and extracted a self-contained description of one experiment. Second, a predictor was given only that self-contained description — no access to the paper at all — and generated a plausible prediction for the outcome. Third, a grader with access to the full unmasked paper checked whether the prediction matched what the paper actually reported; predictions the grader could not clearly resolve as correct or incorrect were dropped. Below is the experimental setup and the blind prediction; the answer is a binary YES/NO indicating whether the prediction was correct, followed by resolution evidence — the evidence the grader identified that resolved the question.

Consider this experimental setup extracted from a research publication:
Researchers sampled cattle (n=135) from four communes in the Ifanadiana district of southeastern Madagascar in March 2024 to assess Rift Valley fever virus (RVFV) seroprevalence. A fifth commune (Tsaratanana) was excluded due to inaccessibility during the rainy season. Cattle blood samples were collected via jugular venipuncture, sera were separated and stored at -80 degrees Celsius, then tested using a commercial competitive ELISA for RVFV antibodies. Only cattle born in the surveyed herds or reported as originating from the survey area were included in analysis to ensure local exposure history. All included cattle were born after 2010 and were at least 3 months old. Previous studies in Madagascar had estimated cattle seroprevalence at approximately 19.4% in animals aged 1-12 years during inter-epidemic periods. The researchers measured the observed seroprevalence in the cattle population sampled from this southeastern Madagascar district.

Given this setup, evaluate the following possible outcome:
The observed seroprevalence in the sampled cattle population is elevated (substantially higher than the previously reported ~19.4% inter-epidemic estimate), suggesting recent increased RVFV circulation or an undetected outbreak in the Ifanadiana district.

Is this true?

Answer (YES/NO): NO